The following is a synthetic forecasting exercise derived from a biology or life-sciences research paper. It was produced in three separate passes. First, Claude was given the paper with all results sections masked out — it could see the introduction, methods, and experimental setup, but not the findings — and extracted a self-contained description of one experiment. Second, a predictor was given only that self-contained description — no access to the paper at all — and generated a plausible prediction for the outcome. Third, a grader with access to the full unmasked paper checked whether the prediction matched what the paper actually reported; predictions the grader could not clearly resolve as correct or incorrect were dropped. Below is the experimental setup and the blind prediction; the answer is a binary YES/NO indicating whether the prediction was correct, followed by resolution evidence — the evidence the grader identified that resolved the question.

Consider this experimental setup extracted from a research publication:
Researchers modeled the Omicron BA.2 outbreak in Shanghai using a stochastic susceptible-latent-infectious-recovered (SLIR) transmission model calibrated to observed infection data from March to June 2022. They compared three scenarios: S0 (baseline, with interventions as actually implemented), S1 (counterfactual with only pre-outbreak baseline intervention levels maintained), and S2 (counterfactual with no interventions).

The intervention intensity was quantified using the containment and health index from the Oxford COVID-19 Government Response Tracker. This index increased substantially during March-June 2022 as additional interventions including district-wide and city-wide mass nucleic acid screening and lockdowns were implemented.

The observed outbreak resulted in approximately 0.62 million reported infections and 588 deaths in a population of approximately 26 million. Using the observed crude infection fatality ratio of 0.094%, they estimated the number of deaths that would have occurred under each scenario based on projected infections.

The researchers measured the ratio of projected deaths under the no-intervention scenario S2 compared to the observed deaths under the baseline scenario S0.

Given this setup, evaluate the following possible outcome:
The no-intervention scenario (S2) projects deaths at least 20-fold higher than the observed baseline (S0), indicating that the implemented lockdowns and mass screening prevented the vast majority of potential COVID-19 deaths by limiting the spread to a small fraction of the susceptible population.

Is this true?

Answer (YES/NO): NO